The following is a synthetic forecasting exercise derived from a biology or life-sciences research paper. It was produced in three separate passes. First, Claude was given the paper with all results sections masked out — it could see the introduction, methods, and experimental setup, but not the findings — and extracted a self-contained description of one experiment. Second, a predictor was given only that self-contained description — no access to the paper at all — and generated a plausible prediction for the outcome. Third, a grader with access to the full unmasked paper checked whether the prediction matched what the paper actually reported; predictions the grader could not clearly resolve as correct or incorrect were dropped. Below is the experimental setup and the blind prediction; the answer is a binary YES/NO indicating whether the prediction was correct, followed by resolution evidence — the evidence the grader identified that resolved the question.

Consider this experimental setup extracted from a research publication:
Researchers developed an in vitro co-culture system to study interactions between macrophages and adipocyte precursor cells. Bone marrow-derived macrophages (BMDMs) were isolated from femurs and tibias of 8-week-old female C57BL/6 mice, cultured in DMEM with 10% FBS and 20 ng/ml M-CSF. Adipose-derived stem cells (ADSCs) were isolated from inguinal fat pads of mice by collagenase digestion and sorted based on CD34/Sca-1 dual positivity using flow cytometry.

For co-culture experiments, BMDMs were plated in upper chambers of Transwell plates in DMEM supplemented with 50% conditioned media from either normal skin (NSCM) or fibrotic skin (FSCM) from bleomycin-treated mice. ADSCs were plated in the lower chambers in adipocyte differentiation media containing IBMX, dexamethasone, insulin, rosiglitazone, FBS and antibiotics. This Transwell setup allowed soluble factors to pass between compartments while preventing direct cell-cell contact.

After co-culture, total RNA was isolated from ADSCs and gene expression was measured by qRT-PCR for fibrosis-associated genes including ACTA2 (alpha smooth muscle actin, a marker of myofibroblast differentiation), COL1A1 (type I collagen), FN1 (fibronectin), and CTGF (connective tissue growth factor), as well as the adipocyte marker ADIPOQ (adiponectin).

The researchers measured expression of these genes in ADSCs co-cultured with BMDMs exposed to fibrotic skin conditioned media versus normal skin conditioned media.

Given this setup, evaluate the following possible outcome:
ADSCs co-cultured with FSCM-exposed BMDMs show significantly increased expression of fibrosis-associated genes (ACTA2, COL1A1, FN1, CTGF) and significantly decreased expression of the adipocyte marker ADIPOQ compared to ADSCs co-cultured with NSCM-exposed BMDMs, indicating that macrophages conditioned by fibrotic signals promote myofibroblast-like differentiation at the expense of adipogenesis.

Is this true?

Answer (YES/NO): NO